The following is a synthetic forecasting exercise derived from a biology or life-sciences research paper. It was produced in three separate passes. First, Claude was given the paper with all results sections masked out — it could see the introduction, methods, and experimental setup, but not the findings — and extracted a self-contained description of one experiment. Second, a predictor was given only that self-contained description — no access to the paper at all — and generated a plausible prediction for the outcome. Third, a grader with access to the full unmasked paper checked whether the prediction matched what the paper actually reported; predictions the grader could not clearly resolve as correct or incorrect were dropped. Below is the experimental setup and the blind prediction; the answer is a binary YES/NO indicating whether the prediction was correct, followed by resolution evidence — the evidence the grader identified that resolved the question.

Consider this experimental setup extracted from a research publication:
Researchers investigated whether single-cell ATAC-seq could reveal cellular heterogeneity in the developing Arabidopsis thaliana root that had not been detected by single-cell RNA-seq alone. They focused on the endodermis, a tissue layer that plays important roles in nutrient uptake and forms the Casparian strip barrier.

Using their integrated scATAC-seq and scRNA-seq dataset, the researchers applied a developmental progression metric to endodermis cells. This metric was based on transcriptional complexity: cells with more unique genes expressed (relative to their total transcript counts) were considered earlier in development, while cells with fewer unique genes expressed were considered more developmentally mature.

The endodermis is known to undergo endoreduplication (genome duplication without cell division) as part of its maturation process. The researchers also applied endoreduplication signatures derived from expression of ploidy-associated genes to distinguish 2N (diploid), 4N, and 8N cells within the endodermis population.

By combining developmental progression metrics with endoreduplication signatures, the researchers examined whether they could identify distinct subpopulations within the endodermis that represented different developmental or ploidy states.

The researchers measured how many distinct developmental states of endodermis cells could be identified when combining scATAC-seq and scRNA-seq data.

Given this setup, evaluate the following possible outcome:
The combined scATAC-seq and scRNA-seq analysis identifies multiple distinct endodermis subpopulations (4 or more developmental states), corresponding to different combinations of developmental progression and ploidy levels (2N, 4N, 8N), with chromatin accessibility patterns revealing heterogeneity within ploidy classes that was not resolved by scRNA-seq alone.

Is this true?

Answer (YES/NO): NO